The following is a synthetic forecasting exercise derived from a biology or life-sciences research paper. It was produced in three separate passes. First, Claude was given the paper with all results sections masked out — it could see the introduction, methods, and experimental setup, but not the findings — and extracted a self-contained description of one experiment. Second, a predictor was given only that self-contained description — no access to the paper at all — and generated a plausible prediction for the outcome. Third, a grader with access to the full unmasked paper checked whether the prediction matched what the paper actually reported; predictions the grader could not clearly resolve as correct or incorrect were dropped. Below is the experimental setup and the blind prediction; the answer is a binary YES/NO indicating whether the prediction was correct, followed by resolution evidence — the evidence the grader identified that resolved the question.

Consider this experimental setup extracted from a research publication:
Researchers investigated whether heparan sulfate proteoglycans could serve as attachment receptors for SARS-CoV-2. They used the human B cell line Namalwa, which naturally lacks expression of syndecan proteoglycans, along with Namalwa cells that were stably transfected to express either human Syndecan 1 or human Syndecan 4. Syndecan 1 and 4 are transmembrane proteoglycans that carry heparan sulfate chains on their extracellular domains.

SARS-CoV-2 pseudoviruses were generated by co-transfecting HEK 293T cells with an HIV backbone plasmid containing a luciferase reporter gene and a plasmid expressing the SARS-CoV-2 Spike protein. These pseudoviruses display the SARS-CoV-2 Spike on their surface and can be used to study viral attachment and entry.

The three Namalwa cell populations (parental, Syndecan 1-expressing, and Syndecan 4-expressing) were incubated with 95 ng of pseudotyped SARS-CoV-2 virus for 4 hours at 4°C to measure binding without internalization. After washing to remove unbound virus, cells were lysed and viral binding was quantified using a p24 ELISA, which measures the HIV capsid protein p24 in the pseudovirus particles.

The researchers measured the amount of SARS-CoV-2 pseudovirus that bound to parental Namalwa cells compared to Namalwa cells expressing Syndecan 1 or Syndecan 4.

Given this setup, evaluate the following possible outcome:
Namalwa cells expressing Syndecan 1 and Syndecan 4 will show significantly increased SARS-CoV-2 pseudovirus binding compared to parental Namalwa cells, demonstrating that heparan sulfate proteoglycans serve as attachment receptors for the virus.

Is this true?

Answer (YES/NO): YES